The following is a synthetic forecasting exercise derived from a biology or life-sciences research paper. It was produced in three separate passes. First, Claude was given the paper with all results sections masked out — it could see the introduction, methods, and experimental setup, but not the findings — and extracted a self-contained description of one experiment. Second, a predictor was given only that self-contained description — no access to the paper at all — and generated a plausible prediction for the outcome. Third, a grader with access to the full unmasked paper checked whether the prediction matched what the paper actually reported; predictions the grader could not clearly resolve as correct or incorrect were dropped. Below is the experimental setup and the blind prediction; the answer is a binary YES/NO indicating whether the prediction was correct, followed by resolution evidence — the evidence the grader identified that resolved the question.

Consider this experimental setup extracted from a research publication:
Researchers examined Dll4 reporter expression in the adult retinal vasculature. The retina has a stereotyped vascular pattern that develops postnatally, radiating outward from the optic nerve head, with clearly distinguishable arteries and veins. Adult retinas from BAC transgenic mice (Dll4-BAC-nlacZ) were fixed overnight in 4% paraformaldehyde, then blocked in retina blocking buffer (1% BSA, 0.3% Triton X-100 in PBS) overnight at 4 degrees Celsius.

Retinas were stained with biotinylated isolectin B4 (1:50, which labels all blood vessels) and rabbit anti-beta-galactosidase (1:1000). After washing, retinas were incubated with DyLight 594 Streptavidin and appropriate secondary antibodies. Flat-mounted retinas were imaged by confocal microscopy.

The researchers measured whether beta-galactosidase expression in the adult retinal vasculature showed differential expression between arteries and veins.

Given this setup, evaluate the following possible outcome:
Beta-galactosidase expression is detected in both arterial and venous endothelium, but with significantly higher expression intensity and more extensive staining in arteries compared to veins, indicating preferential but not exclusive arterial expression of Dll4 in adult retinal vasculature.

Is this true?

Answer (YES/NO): NO